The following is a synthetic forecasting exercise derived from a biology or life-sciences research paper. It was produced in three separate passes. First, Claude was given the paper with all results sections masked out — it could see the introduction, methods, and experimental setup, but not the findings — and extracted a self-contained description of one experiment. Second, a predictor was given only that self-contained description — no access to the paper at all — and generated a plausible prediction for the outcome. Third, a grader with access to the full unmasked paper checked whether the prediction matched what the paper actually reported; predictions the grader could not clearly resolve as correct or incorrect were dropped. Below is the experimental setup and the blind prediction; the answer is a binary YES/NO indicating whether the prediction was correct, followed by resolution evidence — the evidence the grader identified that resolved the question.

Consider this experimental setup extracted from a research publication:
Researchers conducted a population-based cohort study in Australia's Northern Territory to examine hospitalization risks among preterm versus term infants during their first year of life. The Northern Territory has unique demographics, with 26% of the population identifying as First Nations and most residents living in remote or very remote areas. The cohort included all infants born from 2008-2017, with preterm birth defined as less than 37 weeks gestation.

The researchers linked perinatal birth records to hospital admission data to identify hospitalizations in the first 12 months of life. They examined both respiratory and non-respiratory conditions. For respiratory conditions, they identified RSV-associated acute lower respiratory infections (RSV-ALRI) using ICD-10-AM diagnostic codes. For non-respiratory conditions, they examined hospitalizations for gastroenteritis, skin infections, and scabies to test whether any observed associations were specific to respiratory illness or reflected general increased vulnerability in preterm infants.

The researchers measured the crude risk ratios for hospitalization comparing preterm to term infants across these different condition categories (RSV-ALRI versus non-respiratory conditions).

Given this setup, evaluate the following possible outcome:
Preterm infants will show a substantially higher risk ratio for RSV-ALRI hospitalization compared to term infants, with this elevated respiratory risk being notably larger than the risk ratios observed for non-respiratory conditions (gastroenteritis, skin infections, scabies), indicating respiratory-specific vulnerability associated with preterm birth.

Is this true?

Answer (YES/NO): YES